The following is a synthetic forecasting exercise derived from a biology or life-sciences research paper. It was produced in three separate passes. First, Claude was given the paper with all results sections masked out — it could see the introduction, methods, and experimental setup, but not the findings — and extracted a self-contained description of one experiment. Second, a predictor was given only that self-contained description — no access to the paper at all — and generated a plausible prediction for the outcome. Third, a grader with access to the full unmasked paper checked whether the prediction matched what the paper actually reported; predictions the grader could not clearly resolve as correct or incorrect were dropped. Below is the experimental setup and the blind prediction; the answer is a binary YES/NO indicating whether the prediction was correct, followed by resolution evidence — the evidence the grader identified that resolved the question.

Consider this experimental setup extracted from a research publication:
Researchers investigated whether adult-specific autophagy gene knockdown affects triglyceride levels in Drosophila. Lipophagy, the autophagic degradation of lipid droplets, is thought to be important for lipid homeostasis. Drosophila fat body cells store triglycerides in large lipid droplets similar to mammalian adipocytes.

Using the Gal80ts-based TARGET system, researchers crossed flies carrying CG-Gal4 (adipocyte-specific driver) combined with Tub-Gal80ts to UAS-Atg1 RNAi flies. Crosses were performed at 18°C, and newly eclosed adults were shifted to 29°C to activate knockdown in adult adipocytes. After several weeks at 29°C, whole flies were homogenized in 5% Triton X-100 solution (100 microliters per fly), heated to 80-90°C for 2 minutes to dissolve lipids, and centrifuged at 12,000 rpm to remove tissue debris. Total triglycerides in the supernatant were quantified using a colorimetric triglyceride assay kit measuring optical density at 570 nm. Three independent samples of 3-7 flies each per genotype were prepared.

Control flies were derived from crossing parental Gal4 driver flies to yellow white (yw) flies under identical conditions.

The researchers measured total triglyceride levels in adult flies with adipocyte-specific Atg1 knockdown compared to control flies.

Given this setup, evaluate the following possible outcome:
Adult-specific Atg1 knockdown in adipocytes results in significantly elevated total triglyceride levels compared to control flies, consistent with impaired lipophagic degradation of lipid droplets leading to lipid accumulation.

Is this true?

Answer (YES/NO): NO